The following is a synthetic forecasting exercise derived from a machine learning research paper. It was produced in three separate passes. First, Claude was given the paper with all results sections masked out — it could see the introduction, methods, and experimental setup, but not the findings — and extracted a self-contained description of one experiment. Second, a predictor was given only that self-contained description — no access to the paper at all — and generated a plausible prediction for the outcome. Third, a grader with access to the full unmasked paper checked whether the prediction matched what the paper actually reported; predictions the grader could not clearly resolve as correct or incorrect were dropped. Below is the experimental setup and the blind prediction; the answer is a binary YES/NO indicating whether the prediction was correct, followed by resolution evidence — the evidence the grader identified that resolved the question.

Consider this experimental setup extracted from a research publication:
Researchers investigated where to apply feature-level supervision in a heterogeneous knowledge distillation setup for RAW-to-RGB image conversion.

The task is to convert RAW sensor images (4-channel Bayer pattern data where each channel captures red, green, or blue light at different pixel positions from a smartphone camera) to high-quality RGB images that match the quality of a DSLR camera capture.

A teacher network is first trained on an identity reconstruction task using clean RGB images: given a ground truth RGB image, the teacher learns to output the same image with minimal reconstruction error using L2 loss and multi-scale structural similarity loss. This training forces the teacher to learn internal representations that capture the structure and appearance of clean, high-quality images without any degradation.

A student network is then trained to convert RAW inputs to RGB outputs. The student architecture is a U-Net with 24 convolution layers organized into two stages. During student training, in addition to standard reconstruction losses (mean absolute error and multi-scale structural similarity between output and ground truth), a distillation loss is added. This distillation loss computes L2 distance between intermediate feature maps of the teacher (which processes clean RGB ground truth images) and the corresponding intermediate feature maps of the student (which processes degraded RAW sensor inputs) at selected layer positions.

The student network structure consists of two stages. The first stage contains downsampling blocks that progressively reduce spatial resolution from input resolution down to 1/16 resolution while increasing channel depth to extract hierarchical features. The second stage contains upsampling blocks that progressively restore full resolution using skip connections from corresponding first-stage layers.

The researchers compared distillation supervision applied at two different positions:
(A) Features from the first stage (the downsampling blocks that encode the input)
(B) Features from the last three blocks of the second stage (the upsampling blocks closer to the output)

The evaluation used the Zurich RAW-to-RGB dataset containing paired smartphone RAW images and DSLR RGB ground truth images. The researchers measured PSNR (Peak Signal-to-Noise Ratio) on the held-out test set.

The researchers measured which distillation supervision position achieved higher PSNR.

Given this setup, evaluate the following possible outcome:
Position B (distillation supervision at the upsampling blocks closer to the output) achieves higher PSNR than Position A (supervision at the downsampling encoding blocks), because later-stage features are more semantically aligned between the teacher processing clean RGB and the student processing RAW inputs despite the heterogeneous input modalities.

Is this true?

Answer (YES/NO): YES